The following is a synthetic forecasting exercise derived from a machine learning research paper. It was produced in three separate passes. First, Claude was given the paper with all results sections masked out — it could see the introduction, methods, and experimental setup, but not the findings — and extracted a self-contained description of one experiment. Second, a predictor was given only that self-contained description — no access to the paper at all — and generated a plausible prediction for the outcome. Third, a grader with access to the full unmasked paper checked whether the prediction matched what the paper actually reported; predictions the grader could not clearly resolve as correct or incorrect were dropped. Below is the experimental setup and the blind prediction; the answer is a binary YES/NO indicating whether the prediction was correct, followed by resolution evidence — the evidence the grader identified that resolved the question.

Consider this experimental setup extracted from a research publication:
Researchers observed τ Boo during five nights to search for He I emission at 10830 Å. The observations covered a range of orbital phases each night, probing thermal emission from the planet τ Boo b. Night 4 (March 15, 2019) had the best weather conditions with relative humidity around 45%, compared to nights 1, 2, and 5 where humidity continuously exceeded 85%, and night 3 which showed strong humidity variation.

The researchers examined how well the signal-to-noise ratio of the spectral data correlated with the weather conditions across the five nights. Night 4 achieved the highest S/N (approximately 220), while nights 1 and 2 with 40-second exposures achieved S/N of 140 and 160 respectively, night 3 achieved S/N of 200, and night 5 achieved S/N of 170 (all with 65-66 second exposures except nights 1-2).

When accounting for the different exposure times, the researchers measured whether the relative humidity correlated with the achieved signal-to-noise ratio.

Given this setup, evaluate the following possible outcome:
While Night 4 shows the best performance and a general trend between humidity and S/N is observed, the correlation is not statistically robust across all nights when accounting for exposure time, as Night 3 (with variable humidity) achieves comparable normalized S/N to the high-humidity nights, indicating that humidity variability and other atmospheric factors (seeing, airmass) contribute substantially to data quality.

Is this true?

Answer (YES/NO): NO